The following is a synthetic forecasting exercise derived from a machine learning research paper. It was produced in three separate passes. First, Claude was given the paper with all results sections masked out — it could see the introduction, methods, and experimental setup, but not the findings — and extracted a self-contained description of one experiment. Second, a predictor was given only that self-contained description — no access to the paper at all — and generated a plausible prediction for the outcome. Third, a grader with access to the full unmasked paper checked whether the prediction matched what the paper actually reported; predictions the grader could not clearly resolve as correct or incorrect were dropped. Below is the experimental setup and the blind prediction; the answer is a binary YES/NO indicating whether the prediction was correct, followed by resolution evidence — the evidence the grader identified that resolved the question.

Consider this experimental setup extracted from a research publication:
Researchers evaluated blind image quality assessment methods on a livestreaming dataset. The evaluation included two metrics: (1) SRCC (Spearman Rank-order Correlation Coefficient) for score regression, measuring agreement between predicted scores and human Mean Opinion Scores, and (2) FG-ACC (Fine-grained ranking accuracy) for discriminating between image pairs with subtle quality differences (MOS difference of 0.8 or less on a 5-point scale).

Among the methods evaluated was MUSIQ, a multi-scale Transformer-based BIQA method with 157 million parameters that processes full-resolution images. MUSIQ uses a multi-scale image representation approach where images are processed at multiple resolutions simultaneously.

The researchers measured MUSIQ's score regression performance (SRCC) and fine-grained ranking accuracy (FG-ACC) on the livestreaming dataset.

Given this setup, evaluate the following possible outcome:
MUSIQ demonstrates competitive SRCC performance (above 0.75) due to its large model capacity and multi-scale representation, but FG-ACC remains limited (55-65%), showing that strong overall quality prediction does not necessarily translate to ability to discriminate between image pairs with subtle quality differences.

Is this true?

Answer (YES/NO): NO